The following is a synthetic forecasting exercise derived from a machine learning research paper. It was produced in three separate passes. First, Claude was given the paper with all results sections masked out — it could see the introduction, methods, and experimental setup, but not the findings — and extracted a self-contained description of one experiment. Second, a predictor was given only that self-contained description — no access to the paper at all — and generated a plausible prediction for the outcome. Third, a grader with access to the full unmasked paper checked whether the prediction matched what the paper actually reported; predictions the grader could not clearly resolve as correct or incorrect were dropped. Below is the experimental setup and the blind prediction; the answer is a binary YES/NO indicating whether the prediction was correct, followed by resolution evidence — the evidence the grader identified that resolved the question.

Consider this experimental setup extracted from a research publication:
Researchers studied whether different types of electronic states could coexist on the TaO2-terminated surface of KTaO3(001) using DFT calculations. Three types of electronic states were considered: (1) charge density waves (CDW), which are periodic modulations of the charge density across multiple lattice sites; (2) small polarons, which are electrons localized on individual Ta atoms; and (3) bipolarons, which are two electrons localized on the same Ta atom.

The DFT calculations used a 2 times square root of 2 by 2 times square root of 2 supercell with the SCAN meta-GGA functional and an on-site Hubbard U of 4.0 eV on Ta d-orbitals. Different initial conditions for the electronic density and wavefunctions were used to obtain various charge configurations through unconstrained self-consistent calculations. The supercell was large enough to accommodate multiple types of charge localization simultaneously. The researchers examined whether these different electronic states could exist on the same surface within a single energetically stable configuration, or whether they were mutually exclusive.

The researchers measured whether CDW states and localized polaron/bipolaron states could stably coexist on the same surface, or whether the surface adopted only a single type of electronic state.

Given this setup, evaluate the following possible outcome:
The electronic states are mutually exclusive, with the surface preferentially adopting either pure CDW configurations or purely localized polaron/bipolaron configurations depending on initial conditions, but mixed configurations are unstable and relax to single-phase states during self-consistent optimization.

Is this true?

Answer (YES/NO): NO